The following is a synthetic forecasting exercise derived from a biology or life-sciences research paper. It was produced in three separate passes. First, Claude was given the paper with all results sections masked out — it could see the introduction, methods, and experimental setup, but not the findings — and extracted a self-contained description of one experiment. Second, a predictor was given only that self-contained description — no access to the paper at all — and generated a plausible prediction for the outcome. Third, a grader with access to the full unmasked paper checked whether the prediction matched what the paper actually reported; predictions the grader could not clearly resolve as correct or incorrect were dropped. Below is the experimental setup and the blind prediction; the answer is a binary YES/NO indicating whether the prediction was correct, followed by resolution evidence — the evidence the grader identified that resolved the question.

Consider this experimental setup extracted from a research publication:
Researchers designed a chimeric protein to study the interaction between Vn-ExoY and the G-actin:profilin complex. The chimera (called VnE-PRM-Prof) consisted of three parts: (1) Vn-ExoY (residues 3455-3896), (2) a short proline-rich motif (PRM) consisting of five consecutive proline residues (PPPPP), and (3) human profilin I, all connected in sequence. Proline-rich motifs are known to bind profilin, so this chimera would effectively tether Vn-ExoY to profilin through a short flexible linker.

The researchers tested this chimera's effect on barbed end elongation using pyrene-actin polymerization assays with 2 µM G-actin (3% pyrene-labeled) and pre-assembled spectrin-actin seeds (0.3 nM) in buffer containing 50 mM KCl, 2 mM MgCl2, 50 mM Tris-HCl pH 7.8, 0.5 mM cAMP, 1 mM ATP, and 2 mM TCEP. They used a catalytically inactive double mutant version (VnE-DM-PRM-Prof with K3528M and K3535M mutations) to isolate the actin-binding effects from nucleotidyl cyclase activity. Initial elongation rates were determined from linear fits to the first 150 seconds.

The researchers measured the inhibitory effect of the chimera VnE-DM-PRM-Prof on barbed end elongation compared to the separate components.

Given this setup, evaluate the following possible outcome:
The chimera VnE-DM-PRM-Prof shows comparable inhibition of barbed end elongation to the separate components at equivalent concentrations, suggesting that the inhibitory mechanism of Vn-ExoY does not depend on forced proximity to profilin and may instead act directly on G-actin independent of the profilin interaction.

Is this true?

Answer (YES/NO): NO